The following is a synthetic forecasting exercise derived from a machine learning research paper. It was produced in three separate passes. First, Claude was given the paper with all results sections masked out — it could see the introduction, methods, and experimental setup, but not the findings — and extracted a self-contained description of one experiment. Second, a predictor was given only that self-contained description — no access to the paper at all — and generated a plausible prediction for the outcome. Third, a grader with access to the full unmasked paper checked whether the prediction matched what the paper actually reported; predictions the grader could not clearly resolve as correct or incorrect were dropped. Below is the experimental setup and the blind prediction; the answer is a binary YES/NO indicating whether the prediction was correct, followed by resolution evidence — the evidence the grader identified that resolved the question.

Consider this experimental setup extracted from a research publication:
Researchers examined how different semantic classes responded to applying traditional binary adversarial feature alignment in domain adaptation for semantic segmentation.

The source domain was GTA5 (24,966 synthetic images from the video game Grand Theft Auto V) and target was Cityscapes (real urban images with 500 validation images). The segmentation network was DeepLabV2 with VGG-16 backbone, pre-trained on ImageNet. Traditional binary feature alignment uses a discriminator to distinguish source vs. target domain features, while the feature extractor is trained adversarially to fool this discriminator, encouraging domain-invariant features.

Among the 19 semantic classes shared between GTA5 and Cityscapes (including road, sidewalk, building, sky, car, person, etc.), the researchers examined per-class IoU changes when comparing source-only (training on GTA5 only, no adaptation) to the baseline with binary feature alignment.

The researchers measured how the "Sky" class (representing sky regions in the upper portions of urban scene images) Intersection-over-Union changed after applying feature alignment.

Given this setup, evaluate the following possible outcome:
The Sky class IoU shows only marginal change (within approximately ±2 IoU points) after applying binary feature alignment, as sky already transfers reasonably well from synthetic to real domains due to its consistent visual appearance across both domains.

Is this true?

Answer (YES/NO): YES